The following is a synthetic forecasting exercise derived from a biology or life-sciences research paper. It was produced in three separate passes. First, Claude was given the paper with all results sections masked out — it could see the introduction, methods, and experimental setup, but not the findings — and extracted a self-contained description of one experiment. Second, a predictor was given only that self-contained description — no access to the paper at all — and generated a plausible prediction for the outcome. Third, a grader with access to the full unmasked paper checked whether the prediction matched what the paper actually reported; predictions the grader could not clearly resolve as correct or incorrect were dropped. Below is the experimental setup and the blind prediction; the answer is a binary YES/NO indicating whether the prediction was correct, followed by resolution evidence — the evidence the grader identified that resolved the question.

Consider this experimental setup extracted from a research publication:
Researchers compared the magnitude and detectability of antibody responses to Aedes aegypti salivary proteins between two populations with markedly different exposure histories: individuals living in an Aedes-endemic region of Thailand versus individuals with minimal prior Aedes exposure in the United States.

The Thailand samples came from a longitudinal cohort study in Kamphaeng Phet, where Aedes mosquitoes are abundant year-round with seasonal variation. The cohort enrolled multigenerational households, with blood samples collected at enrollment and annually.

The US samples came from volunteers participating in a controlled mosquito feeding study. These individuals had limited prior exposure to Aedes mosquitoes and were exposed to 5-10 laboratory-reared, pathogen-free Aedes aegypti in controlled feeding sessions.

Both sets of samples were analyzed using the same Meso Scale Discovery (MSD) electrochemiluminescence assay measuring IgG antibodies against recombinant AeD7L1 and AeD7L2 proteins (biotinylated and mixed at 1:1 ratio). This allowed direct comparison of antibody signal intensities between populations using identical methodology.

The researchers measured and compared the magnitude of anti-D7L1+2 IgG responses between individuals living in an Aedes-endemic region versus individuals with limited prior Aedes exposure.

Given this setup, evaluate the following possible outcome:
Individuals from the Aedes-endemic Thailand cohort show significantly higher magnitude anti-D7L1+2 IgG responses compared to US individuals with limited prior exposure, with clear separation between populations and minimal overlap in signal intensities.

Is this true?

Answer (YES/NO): YES